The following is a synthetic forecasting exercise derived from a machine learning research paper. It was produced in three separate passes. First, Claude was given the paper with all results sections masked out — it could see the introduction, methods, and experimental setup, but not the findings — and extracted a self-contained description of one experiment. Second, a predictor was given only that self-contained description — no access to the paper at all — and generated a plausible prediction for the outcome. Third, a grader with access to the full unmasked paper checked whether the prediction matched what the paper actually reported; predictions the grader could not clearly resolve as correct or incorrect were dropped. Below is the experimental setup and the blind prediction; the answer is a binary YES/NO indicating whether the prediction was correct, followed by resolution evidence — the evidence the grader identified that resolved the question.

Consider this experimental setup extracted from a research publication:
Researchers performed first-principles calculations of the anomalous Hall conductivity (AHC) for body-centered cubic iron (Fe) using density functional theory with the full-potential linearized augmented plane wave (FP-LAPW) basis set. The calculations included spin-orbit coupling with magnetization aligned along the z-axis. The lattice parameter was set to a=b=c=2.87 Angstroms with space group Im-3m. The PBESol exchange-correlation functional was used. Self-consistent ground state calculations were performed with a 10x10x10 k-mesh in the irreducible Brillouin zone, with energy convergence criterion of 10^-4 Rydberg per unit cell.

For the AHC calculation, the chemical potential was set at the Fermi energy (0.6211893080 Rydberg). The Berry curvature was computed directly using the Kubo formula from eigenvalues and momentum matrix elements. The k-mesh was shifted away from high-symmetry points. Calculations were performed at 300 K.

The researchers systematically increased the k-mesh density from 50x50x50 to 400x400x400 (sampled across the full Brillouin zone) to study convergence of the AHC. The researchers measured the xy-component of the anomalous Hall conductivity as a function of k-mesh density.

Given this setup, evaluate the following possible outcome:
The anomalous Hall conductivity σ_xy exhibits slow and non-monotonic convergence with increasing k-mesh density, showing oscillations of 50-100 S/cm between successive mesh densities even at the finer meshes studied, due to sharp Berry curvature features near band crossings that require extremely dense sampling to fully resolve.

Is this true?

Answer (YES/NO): NO